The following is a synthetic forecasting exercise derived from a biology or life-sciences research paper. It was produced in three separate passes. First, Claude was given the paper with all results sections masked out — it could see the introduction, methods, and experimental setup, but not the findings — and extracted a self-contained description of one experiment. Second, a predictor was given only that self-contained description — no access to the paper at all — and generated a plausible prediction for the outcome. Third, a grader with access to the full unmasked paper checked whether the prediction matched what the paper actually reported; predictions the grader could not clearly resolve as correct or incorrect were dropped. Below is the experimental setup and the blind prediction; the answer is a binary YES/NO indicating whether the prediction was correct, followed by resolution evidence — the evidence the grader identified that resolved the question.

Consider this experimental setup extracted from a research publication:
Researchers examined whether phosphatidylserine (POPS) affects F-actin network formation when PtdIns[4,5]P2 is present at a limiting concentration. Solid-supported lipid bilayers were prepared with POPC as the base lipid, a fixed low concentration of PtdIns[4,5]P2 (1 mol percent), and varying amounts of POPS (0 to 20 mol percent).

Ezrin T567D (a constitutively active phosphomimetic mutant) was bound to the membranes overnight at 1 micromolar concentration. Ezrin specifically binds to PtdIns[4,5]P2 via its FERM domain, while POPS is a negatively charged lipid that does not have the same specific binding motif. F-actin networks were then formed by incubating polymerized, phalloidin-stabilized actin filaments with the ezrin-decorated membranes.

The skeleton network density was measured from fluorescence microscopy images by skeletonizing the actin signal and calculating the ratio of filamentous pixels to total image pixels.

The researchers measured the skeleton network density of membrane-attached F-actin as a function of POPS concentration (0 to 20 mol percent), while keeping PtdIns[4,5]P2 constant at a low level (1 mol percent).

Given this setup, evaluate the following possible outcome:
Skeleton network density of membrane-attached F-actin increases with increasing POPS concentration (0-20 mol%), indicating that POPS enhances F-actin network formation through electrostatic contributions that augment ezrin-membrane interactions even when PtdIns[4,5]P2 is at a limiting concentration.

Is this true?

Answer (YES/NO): YES